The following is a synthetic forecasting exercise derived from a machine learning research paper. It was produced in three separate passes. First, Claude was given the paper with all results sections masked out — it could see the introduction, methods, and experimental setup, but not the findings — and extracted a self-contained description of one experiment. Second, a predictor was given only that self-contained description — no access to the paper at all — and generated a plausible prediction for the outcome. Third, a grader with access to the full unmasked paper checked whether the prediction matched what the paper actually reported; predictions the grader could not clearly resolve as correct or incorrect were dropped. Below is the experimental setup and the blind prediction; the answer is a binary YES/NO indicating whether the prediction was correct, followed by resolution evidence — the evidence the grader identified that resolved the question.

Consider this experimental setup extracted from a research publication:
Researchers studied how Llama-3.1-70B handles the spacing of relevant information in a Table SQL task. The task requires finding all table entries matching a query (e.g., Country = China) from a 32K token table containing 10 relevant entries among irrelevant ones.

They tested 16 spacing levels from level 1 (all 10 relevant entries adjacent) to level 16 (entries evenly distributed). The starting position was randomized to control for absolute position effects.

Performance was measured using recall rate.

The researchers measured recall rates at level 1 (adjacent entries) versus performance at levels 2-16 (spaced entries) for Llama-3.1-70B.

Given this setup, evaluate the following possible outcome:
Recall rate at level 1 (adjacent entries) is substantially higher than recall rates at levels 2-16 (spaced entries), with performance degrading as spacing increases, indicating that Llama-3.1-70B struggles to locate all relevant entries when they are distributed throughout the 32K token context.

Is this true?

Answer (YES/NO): NO